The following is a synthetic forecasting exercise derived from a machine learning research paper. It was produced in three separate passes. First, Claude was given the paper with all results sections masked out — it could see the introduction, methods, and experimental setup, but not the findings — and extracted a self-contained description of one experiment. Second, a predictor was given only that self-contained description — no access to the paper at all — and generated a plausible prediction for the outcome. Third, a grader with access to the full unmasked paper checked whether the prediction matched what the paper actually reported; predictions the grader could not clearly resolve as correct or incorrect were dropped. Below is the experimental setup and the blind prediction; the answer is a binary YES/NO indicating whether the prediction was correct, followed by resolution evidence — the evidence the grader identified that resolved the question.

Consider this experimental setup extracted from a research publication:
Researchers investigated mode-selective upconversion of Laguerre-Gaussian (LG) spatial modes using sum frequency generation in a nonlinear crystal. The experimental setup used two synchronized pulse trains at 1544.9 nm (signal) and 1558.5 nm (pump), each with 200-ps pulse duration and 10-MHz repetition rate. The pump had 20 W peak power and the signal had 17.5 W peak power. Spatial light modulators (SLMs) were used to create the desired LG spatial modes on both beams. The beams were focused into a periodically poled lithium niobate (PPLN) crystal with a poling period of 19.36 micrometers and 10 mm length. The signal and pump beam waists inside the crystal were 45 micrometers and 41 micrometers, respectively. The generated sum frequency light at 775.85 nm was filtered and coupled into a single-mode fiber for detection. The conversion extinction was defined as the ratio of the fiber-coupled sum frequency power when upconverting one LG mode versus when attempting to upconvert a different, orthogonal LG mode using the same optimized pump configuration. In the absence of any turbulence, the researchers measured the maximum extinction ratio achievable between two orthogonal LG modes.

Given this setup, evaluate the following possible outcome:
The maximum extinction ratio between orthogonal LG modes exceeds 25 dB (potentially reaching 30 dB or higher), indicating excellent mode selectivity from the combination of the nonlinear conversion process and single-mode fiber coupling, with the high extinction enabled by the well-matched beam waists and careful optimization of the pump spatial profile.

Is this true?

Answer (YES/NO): YES